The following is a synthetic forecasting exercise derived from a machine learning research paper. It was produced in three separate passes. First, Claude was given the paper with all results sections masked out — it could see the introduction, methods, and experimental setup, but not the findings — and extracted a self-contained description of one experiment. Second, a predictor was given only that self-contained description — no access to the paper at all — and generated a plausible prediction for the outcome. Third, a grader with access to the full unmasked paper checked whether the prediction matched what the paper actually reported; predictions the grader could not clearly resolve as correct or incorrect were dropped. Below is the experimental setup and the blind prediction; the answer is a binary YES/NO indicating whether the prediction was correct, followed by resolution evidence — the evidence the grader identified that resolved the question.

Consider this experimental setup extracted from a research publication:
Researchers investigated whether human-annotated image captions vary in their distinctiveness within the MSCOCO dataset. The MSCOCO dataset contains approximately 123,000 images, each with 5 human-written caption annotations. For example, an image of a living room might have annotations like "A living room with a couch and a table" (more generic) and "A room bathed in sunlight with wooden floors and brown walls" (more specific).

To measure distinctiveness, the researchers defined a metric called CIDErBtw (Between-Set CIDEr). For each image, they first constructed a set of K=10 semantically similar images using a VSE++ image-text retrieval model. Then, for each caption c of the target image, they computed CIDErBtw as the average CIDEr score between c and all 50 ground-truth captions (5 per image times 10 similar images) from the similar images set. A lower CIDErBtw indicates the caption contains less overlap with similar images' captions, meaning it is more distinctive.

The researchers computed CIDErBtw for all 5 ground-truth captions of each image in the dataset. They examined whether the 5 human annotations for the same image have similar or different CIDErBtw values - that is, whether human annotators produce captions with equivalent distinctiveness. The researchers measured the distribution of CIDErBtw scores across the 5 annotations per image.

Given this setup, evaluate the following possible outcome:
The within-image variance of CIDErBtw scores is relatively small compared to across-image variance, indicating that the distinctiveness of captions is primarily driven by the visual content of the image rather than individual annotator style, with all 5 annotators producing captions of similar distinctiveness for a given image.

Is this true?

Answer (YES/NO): NO